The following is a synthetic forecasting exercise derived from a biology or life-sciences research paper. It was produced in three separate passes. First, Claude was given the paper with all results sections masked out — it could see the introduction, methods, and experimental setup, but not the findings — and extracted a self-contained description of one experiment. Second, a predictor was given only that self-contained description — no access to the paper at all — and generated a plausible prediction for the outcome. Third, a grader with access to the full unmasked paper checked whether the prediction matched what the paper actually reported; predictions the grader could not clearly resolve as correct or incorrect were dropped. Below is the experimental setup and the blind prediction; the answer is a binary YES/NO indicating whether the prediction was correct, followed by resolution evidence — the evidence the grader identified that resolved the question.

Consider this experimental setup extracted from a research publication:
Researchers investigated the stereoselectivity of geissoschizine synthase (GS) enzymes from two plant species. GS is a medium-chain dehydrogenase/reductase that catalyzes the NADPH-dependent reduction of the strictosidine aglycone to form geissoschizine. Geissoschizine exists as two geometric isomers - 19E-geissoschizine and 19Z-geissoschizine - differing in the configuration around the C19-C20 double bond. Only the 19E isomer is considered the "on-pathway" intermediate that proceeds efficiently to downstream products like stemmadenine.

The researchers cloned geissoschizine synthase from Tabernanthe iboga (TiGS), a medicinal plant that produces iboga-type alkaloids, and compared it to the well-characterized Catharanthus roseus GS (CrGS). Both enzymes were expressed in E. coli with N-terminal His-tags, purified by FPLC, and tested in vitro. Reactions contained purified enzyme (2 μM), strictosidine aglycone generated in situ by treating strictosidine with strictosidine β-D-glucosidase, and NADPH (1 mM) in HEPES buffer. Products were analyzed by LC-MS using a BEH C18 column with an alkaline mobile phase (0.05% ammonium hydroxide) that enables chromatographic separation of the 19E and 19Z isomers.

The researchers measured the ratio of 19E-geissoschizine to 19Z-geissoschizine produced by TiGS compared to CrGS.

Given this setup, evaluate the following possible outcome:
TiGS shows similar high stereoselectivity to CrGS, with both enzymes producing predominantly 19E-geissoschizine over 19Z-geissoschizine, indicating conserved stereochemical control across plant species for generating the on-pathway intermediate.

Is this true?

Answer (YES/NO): NO